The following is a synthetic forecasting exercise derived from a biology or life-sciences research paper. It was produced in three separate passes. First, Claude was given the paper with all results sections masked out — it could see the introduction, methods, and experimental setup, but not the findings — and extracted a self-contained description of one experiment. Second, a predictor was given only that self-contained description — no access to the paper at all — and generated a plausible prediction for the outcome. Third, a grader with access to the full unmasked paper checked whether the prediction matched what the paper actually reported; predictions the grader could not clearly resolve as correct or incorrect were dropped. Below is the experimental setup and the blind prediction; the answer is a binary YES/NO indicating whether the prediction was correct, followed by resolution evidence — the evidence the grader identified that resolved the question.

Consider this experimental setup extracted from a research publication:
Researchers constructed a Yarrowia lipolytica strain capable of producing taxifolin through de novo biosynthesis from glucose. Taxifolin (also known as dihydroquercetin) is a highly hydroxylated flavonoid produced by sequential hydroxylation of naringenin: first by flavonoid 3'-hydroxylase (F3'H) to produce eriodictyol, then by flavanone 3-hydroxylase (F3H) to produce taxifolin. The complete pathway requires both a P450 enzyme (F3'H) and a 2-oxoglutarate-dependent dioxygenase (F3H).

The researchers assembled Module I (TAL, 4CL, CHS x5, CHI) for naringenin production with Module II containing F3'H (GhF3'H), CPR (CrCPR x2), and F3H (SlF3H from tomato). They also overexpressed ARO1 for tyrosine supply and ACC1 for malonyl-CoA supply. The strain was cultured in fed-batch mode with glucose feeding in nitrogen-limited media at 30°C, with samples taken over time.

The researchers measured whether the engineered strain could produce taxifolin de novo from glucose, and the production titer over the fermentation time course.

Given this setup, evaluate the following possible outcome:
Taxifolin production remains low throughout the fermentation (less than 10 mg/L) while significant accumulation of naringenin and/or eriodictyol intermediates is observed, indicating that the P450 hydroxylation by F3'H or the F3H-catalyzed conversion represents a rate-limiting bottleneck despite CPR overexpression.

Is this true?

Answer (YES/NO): NO